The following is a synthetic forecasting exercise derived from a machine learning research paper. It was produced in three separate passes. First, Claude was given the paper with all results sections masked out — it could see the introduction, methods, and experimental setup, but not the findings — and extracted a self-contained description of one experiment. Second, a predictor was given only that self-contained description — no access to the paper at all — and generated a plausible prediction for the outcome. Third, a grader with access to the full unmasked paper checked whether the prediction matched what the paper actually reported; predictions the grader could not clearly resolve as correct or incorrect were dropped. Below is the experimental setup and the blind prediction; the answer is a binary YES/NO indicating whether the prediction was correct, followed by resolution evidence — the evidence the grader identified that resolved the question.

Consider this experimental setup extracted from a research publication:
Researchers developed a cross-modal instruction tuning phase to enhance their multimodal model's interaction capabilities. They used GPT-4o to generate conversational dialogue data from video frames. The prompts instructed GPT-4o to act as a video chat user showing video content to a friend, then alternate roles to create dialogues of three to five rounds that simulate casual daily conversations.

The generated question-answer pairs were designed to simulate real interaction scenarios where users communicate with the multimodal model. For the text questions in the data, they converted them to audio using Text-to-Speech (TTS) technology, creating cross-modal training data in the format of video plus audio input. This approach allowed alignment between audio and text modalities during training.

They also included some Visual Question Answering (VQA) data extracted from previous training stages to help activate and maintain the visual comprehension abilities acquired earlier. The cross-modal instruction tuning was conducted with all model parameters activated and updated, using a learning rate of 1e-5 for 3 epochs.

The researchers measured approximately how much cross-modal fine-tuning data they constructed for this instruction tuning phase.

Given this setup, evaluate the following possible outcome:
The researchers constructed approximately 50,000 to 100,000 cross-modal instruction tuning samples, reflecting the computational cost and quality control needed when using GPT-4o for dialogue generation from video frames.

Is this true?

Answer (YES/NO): YES